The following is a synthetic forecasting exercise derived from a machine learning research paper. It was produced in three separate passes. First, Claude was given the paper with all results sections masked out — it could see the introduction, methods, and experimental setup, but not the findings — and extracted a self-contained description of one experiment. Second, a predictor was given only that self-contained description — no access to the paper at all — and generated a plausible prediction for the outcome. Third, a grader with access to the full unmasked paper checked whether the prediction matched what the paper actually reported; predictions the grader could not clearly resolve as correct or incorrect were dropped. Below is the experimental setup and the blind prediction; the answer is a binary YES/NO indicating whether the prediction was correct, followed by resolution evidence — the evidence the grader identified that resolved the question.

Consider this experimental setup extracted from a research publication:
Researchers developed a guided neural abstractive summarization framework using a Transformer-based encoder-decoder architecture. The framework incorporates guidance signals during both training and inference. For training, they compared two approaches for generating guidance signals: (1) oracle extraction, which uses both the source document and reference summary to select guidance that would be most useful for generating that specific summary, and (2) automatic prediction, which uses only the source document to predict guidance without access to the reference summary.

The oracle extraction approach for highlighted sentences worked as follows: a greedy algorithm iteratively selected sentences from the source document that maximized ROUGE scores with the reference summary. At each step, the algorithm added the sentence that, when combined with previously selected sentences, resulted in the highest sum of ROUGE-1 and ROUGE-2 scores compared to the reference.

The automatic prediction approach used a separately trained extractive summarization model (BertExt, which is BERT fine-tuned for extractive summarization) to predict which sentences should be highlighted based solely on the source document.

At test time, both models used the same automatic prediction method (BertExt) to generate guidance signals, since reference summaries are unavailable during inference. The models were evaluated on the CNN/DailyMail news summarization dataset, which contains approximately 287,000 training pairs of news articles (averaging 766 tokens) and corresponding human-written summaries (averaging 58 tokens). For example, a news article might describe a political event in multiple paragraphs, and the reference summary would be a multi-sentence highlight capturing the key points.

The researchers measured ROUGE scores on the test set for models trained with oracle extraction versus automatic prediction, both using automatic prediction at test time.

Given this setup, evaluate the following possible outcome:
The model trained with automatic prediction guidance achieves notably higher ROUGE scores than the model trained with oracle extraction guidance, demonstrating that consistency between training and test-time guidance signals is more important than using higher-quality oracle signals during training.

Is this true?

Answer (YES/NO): NO